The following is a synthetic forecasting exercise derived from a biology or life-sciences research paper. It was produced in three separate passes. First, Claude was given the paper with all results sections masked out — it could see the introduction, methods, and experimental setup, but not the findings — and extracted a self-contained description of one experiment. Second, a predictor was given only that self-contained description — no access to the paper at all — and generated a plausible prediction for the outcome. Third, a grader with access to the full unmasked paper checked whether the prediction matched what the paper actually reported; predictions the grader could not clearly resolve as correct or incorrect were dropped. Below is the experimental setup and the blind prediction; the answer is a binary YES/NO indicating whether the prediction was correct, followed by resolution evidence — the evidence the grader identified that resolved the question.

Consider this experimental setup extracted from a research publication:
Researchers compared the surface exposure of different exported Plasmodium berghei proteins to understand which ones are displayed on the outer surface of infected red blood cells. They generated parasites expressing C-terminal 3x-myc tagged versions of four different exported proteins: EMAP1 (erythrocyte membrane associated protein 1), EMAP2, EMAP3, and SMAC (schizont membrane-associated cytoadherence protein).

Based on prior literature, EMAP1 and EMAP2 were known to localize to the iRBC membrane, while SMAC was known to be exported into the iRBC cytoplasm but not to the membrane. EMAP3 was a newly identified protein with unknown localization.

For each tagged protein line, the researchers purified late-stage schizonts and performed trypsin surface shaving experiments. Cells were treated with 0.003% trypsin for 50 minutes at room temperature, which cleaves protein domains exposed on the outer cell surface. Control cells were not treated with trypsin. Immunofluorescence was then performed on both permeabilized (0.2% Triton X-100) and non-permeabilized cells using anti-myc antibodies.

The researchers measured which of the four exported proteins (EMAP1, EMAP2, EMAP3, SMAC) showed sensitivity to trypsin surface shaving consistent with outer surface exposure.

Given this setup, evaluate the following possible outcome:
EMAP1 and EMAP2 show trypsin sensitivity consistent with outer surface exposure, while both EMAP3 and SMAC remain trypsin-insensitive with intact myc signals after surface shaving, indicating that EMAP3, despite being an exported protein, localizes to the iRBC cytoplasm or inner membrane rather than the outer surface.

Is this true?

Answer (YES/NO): NO